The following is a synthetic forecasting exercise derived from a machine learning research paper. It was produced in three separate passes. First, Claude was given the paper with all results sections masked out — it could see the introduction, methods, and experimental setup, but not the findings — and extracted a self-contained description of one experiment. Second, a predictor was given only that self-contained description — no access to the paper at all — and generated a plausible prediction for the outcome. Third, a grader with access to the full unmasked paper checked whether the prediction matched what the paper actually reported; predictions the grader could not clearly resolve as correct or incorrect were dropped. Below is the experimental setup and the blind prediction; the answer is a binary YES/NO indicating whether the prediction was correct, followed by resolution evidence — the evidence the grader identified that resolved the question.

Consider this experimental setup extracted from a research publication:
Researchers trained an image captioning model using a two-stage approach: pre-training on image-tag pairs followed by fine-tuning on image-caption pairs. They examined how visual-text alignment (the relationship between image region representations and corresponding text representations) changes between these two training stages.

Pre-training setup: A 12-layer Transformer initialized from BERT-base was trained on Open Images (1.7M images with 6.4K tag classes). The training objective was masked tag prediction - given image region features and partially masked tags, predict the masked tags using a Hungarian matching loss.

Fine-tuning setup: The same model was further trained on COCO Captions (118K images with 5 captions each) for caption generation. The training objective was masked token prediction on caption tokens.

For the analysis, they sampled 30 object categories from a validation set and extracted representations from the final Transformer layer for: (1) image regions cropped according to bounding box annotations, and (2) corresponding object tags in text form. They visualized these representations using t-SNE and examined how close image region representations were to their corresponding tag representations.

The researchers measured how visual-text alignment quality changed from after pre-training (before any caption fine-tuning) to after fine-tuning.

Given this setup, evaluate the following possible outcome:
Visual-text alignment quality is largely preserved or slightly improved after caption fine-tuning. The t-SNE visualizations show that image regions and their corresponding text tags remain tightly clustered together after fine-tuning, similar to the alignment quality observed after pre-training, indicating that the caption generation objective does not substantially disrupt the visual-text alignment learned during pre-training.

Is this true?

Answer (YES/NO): YES